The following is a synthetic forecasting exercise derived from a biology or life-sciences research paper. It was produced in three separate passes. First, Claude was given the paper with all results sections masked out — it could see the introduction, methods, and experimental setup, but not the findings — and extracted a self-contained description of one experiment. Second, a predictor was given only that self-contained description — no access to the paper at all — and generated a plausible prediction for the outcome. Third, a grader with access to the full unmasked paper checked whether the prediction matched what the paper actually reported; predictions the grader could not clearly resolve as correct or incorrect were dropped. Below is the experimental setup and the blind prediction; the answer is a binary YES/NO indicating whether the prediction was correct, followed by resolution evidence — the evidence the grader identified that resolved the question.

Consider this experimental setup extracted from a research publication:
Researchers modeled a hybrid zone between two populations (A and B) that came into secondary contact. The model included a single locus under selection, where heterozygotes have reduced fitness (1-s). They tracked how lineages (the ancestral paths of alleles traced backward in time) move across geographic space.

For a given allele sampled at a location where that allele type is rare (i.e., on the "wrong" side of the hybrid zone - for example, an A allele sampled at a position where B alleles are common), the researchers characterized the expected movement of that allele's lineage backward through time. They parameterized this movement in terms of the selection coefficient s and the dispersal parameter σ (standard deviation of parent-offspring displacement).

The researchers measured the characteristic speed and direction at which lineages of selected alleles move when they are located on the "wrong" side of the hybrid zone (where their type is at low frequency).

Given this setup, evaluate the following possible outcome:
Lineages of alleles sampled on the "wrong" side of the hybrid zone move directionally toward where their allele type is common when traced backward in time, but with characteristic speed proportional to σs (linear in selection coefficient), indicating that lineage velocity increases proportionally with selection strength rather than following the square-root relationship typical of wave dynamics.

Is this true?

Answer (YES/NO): NO